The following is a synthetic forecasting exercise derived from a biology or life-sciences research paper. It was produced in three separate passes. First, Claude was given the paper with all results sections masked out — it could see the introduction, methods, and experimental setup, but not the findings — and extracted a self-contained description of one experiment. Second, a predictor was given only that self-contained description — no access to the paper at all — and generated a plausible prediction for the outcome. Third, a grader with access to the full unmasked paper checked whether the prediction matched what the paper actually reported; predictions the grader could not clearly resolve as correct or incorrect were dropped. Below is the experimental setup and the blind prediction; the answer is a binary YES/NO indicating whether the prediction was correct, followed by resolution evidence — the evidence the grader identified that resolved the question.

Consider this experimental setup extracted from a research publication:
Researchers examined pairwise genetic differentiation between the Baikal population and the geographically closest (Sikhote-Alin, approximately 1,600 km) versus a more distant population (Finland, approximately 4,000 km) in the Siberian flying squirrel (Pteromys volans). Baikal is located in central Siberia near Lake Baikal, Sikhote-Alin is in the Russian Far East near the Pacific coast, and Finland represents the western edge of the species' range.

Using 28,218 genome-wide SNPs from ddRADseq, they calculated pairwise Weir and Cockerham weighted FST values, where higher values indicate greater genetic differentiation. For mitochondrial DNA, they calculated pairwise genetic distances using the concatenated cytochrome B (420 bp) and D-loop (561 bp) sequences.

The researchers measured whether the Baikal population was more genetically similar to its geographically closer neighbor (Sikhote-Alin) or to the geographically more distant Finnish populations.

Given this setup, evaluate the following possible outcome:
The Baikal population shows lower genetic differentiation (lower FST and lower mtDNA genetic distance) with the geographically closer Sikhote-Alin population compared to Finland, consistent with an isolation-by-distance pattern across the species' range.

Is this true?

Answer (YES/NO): NO